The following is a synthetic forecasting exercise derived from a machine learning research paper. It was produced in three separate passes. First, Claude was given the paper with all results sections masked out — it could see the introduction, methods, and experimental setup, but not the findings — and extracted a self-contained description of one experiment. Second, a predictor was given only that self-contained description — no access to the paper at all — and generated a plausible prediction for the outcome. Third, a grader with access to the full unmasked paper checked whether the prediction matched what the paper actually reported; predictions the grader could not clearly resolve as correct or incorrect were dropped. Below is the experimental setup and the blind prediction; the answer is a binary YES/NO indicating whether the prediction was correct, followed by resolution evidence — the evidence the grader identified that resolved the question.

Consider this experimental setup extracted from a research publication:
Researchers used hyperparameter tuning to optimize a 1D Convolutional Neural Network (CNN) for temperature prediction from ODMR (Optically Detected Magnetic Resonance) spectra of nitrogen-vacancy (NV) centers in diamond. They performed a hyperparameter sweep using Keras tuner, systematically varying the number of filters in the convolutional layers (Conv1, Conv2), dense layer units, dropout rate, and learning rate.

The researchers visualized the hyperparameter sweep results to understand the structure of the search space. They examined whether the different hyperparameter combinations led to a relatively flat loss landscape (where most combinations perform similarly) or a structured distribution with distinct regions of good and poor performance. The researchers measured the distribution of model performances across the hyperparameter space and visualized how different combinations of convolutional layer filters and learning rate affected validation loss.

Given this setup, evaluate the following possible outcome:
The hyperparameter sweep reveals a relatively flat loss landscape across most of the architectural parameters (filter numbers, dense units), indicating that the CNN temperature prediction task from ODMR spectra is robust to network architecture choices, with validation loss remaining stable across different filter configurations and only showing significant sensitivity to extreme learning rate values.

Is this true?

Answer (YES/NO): NO